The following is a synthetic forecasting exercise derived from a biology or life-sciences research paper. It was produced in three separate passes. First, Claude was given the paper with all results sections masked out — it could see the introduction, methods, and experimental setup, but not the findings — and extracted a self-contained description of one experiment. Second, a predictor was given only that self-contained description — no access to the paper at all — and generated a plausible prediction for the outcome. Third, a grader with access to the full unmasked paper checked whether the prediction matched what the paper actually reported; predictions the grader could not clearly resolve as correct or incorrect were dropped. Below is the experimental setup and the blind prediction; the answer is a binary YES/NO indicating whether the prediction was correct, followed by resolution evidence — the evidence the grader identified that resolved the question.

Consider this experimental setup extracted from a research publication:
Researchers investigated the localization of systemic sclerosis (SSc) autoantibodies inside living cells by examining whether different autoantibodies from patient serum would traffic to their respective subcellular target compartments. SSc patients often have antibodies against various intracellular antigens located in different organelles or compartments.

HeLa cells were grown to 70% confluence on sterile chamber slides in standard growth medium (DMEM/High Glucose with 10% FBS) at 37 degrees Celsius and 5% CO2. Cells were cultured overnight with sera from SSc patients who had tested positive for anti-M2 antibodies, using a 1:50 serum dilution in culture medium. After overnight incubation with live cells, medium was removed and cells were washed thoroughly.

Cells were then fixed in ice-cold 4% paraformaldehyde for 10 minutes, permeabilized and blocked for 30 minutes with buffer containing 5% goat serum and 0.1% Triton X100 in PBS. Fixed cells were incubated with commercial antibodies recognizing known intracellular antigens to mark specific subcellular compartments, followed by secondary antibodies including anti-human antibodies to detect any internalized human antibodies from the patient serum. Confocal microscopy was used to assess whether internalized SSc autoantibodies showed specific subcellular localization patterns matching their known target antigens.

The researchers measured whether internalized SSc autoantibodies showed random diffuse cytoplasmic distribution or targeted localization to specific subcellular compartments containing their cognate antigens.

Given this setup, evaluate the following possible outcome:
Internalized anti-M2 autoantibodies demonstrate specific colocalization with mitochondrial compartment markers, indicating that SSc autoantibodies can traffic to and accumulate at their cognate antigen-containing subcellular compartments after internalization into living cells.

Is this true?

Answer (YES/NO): YES